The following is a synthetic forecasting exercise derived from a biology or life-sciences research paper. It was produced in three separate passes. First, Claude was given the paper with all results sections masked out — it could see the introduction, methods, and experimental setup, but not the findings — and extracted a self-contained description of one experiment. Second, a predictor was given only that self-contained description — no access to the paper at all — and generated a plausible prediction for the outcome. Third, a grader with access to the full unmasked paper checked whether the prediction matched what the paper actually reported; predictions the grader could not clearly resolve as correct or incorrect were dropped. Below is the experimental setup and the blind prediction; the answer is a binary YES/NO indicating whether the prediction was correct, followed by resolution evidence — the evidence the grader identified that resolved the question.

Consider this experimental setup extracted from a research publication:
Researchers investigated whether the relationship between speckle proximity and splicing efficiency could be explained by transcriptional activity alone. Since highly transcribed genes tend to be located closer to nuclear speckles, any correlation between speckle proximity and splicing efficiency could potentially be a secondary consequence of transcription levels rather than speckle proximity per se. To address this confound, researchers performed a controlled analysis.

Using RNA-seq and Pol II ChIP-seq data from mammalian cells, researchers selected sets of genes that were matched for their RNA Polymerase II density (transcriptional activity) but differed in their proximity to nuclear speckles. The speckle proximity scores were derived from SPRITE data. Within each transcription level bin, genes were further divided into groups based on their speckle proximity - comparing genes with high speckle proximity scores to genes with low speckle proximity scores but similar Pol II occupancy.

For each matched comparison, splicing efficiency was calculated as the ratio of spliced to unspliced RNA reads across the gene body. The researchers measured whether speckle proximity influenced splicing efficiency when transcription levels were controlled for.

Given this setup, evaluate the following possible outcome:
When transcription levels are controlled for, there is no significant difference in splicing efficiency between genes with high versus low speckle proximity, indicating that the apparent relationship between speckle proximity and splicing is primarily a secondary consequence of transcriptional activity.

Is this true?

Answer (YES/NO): NO